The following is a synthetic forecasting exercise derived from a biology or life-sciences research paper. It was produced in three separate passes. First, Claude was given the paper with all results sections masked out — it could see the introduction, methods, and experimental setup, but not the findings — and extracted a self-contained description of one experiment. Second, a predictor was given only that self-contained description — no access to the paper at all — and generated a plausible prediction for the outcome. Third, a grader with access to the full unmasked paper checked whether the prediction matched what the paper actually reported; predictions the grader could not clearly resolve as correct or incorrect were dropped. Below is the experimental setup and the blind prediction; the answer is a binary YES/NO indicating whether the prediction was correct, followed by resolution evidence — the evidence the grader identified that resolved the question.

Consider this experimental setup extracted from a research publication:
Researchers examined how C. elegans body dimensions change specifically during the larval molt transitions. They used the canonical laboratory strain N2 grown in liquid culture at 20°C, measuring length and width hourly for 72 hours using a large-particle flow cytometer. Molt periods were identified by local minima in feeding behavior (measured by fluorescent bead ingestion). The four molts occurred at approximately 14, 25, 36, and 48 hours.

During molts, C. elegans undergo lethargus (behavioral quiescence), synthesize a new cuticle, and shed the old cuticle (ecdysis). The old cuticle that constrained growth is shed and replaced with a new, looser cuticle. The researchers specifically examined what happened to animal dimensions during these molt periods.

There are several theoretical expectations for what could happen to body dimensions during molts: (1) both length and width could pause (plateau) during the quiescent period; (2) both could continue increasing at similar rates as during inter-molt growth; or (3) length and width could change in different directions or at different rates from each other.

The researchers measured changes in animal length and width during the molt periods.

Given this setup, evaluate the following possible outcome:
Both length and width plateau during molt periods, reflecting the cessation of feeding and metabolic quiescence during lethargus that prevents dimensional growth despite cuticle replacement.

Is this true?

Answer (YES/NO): NO